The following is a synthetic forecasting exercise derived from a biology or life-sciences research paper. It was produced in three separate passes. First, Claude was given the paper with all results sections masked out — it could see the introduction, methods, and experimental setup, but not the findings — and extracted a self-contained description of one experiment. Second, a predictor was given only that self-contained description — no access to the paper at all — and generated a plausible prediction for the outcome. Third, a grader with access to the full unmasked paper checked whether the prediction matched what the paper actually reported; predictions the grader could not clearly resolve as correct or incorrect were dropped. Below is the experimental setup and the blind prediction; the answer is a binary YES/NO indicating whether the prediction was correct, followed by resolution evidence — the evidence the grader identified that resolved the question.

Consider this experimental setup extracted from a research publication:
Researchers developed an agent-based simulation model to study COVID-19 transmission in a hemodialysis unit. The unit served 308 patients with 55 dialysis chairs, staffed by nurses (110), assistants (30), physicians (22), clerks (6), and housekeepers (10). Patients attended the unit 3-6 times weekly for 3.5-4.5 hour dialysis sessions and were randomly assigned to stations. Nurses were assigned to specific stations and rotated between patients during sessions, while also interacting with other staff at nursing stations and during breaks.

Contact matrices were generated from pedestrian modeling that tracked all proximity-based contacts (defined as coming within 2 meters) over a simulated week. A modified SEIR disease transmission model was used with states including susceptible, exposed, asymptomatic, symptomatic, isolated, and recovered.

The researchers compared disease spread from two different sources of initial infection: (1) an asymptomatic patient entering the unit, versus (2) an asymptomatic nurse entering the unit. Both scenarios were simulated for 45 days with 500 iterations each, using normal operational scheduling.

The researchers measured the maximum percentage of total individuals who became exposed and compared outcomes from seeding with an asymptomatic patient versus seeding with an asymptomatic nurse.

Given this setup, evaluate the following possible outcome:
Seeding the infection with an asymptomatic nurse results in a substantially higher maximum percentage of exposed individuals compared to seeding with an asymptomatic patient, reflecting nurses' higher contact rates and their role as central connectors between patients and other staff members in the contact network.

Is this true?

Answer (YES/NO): YES